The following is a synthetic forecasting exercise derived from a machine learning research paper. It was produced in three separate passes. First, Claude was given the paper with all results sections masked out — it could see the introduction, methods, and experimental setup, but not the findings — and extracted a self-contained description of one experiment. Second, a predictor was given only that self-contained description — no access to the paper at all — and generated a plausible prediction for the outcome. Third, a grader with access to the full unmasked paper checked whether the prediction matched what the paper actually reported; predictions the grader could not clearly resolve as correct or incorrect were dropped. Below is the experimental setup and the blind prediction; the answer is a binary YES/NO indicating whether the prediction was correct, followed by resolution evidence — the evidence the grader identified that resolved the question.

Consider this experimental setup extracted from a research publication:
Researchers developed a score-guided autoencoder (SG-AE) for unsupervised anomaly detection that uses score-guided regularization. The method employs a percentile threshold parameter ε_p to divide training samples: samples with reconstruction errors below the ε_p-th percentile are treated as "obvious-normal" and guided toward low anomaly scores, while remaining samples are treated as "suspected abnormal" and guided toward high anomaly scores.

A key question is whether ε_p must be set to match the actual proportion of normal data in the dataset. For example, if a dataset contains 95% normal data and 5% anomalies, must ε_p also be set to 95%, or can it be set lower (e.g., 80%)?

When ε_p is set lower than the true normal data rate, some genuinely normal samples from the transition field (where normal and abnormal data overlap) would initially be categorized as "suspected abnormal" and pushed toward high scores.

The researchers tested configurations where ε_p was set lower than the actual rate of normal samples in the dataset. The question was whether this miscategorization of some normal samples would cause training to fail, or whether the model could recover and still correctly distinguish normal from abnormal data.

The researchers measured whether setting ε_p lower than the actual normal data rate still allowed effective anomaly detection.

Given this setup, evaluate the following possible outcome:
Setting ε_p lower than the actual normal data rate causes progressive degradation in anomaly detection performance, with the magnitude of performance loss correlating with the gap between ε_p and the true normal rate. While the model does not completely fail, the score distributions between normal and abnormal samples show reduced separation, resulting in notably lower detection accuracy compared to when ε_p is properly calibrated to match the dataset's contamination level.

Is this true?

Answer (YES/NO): NO